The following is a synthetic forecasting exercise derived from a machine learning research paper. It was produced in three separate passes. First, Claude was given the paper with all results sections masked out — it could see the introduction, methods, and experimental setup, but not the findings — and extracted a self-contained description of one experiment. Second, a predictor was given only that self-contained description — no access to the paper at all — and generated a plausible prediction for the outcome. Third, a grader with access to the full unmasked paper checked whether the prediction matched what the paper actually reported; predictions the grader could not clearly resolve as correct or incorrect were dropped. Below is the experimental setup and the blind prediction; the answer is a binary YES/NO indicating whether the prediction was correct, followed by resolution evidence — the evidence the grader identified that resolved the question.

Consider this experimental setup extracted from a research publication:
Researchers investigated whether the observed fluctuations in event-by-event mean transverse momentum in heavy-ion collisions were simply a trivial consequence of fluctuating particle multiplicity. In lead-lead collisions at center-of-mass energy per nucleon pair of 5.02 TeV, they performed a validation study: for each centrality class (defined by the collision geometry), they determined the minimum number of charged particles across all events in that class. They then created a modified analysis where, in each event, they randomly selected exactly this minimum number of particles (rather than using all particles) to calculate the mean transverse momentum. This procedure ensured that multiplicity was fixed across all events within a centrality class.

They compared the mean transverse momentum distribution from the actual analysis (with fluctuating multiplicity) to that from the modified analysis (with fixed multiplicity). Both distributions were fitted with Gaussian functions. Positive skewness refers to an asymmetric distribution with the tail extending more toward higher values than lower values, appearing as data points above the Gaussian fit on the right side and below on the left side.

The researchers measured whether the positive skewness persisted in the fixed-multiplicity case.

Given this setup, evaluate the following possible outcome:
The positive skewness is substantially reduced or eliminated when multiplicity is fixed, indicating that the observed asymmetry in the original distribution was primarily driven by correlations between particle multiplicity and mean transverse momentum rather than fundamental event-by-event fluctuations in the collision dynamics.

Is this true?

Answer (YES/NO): NO